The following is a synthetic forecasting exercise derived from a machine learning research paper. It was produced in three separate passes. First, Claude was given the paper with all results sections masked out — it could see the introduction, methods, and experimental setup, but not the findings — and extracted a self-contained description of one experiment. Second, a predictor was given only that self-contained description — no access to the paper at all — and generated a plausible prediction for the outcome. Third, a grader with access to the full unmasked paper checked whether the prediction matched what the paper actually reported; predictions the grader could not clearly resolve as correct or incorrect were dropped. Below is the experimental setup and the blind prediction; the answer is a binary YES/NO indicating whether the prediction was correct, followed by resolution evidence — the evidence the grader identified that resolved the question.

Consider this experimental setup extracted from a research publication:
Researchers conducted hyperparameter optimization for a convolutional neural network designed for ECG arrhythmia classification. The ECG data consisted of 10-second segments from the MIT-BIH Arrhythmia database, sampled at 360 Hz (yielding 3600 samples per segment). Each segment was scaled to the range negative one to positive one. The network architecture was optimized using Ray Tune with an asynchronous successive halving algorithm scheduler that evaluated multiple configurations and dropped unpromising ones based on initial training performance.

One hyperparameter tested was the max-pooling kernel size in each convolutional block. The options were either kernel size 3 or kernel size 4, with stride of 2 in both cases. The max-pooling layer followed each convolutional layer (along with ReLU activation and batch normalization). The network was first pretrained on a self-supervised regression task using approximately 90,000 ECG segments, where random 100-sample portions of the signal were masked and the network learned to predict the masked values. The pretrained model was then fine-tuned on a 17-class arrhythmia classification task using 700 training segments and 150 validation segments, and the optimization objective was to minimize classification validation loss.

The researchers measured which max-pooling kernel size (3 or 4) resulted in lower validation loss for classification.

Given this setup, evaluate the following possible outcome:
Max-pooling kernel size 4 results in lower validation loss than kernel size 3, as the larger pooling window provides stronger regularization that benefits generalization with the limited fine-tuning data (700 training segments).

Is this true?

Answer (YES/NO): YES